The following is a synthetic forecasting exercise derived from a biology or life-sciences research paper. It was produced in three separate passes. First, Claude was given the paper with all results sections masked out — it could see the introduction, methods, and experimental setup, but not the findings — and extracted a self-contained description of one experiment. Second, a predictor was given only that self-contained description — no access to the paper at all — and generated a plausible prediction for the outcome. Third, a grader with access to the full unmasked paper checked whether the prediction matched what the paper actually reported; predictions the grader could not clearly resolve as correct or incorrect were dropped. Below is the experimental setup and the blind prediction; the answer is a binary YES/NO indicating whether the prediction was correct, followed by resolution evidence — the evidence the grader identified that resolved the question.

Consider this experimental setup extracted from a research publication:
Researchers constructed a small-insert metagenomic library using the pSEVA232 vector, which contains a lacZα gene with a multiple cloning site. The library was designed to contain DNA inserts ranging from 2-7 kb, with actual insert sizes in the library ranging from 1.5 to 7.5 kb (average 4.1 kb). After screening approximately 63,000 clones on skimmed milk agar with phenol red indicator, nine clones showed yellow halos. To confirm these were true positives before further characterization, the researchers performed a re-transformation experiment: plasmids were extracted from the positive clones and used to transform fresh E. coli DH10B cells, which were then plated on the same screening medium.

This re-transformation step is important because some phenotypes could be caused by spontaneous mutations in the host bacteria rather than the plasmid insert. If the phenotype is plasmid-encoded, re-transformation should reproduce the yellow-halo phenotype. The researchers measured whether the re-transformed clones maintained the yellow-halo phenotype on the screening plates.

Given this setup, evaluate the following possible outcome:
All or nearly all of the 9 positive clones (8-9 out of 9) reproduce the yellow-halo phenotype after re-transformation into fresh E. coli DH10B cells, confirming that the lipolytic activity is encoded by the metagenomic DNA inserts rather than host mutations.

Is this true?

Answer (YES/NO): NO